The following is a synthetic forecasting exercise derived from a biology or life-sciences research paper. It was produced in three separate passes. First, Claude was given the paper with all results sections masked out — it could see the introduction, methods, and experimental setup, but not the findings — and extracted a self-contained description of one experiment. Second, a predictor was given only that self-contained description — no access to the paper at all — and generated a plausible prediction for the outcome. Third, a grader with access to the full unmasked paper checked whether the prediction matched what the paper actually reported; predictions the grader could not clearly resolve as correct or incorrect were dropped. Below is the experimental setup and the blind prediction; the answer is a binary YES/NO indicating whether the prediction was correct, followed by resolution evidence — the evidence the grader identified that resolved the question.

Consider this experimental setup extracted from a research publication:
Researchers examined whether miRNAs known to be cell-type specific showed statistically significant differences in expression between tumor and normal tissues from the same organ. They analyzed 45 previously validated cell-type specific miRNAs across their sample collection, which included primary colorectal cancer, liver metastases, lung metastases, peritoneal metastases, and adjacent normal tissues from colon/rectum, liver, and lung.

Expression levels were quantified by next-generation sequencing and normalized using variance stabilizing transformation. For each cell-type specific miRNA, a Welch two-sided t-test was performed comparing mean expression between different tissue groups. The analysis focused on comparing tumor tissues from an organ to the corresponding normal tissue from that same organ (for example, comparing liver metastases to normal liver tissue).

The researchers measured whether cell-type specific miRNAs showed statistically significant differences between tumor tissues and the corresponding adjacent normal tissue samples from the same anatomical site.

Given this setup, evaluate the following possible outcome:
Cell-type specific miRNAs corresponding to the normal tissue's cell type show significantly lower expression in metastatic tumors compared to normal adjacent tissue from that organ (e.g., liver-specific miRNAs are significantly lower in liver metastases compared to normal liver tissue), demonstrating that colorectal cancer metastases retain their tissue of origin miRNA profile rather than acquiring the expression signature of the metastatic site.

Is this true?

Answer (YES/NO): NO